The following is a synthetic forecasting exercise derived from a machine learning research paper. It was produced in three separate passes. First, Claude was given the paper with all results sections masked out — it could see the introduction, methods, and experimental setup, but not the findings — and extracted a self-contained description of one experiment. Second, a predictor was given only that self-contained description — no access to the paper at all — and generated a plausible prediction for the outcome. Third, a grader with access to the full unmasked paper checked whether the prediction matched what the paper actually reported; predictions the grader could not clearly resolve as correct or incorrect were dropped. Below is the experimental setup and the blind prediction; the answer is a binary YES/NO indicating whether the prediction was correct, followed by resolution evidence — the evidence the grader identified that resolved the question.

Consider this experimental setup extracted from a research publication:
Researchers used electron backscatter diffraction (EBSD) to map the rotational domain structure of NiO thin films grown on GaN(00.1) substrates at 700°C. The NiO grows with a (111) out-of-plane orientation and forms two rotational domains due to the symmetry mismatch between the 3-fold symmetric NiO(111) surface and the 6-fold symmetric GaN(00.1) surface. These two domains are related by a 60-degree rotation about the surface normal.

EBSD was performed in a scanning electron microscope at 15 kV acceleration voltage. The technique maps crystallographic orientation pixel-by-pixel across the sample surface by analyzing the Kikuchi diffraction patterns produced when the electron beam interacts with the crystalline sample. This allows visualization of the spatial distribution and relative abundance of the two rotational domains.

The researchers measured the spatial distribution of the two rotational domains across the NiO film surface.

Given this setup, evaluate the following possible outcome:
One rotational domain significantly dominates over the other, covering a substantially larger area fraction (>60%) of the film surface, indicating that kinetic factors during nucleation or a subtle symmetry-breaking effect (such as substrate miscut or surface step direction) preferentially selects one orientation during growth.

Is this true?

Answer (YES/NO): NO